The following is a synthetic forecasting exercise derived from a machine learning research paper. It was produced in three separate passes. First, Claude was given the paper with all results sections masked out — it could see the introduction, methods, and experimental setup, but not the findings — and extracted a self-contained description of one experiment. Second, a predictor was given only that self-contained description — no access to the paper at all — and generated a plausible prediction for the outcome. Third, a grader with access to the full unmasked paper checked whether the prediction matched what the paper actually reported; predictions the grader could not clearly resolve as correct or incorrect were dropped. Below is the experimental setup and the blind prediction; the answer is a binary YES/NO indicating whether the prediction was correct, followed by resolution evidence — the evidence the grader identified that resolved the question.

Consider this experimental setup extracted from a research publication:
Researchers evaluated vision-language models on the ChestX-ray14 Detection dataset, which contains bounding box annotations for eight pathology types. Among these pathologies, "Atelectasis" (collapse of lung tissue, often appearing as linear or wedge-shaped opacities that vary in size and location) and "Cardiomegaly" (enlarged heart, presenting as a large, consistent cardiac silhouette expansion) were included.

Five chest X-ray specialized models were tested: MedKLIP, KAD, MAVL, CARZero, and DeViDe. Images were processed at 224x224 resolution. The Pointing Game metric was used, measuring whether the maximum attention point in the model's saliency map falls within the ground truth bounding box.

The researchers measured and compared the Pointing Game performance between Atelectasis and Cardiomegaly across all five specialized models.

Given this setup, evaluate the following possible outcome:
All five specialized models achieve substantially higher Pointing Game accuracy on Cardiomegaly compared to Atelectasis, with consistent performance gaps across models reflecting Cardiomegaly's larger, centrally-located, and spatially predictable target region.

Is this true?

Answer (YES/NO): NO